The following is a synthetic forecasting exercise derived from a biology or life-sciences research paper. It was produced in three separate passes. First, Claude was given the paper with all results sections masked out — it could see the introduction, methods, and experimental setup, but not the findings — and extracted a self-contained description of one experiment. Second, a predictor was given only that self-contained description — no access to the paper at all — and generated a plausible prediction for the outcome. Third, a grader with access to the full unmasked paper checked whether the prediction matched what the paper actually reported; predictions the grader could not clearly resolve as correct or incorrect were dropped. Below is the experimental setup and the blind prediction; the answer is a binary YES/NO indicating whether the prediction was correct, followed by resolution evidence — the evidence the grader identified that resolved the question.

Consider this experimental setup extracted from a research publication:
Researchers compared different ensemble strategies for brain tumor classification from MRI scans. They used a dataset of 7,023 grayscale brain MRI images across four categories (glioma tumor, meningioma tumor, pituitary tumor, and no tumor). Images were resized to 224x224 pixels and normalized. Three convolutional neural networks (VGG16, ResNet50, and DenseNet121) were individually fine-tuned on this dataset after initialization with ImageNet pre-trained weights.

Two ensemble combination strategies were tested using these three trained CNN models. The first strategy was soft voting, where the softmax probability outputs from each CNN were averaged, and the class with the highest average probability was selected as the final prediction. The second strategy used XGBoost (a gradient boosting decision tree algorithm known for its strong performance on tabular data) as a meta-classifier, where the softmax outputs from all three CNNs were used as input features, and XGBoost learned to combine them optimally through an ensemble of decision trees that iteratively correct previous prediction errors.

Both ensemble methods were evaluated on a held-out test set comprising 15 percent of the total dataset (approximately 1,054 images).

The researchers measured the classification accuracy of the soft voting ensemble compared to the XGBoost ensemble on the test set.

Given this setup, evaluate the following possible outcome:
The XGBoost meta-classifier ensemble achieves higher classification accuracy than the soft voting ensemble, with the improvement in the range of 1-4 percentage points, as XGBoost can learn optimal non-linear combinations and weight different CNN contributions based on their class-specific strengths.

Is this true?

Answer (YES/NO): NO